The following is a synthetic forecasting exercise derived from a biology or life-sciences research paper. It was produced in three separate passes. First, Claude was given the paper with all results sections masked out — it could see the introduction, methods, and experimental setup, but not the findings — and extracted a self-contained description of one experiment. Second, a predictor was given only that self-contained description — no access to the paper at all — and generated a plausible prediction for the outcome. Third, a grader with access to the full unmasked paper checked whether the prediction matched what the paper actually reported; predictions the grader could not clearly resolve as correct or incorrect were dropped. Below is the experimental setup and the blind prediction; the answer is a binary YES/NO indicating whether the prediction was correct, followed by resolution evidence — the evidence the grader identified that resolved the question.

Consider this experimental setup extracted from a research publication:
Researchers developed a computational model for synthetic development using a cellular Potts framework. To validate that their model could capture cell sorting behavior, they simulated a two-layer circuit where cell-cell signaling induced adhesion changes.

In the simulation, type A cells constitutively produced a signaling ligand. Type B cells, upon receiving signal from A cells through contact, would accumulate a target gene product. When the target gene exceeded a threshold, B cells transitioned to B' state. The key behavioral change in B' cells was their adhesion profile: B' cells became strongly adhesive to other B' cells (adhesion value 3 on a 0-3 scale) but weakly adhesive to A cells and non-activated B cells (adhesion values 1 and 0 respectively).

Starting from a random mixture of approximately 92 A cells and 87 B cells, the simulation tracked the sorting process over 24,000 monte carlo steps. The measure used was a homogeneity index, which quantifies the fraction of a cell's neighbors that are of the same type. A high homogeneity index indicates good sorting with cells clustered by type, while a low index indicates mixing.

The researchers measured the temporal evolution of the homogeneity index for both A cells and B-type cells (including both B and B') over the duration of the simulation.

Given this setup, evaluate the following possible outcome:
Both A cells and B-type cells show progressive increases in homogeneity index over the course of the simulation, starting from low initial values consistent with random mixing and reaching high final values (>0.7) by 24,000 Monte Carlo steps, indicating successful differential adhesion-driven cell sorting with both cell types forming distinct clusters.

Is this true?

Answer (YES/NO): NO